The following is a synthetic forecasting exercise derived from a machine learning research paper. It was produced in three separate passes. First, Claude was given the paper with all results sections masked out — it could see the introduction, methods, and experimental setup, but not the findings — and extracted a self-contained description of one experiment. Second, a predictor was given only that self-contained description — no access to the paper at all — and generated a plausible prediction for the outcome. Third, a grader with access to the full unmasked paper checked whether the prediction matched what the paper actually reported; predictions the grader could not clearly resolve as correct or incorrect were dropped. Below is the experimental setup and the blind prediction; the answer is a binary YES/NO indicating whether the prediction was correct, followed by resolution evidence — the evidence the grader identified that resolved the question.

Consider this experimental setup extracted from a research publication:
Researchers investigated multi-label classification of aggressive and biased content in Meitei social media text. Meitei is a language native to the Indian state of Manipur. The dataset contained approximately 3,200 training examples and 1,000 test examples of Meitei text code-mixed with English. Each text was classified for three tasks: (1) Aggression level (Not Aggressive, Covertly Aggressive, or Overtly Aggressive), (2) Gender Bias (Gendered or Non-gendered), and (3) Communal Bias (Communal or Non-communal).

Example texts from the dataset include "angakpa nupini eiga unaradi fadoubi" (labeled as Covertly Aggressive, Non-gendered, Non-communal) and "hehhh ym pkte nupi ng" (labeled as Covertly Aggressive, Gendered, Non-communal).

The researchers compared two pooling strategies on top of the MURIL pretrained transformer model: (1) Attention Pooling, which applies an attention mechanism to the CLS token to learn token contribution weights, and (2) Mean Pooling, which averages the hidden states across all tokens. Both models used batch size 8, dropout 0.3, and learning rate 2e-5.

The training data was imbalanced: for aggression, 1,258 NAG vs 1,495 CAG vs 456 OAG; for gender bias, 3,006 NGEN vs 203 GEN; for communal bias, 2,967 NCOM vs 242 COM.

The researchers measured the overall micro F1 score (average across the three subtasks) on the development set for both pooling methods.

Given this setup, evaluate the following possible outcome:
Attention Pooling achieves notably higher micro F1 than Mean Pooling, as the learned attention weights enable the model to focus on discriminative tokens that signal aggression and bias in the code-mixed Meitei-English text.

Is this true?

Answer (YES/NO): YES